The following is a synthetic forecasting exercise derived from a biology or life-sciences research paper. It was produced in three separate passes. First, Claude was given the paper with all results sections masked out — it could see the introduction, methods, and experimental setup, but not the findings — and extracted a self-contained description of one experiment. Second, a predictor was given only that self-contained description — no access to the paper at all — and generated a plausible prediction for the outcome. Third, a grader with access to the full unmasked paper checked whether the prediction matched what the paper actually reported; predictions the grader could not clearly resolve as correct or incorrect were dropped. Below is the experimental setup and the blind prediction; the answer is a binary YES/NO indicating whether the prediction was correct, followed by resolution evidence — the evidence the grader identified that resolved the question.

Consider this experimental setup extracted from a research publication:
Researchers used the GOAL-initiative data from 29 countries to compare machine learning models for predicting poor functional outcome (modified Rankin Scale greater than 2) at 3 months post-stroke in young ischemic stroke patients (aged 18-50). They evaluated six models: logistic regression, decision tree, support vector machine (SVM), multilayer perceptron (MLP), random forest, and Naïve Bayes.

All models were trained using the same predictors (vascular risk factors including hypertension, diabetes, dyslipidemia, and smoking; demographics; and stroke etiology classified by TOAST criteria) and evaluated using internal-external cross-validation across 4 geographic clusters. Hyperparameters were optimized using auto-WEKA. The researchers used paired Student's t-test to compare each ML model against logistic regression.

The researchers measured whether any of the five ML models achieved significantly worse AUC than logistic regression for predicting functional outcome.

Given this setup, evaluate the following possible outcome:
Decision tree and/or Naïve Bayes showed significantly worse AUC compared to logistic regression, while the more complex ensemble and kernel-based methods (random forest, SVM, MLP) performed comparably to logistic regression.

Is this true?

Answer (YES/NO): NO